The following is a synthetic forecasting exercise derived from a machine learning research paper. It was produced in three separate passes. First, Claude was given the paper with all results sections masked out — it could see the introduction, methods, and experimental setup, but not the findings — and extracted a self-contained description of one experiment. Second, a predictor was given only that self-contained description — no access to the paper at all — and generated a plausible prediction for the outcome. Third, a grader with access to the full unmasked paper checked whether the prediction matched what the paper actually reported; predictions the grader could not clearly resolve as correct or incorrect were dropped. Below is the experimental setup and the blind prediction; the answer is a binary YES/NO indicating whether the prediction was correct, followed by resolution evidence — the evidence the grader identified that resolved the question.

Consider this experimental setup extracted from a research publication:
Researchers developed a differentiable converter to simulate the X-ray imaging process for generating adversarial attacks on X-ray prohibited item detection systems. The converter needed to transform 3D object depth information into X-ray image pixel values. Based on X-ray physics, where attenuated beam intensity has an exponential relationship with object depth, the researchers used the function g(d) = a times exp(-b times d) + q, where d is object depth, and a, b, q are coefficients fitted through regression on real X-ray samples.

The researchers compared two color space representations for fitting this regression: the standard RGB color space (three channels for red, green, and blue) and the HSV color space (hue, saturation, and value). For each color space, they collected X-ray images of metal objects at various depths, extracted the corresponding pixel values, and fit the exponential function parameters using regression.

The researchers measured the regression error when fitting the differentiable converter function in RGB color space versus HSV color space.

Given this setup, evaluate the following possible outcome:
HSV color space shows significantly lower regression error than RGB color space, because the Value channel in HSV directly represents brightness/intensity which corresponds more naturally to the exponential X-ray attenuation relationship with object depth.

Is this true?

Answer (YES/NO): NO